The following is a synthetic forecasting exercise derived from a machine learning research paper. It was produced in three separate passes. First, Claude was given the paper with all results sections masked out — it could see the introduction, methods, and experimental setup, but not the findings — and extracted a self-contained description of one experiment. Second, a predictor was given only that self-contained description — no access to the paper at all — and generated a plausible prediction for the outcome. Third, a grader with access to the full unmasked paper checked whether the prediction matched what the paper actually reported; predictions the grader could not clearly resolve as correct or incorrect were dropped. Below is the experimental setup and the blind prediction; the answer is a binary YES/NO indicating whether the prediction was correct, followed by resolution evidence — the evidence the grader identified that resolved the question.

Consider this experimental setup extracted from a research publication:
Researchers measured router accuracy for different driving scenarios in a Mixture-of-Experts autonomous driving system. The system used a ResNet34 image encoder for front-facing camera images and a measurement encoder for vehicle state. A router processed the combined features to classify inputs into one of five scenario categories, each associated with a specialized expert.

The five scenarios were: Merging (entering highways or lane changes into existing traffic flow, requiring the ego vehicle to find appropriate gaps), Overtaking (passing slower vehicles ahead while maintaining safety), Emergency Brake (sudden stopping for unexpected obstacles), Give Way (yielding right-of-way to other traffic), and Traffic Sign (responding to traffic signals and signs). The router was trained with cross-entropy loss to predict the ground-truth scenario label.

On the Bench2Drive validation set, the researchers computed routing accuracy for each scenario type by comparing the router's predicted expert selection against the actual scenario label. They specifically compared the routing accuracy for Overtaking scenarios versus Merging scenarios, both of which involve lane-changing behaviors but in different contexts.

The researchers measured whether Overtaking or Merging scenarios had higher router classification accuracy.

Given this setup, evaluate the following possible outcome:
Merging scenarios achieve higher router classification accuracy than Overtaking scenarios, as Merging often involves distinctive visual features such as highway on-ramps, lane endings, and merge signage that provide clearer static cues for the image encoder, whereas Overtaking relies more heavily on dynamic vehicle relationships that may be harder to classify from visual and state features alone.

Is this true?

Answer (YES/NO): NO